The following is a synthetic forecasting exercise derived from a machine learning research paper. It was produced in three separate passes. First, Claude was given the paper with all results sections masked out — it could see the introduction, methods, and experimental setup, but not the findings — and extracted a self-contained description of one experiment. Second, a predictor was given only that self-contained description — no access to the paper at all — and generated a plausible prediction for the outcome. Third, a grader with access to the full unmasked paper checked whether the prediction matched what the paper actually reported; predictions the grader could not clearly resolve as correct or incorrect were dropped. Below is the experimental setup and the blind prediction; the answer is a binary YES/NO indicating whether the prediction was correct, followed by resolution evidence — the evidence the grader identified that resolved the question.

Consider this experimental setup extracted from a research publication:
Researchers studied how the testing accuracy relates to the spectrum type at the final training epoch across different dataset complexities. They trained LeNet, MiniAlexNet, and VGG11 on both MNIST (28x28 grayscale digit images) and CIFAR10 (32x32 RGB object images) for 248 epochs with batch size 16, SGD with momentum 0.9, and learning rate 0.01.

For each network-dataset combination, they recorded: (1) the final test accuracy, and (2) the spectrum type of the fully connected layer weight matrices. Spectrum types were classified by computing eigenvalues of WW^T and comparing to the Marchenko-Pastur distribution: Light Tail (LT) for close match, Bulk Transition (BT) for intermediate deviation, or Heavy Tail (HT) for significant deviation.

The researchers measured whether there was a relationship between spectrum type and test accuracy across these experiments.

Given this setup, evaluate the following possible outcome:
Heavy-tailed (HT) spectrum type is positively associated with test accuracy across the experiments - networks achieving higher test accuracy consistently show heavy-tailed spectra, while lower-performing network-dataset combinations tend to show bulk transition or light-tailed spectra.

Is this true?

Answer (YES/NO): NO